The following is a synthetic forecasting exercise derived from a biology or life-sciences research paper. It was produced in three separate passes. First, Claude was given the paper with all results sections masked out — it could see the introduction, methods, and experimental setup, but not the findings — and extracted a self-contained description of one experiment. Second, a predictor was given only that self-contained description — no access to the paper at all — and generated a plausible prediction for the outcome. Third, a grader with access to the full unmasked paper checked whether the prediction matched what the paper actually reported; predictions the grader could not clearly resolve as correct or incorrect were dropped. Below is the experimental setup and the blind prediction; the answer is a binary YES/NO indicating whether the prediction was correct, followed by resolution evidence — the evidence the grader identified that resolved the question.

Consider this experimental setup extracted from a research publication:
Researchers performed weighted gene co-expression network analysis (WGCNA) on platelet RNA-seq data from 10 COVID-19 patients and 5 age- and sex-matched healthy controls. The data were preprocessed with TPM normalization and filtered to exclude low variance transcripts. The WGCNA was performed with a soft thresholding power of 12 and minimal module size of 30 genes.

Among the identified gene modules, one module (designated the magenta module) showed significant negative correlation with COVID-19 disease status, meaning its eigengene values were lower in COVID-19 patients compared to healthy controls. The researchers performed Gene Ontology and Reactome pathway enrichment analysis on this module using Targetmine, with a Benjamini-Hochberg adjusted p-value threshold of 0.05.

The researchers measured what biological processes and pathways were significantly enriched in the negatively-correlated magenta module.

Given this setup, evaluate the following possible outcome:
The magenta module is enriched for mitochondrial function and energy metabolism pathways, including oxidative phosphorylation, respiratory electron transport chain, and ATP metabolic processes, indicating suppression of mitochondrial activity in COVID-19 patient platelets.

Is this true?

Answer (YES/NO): NO